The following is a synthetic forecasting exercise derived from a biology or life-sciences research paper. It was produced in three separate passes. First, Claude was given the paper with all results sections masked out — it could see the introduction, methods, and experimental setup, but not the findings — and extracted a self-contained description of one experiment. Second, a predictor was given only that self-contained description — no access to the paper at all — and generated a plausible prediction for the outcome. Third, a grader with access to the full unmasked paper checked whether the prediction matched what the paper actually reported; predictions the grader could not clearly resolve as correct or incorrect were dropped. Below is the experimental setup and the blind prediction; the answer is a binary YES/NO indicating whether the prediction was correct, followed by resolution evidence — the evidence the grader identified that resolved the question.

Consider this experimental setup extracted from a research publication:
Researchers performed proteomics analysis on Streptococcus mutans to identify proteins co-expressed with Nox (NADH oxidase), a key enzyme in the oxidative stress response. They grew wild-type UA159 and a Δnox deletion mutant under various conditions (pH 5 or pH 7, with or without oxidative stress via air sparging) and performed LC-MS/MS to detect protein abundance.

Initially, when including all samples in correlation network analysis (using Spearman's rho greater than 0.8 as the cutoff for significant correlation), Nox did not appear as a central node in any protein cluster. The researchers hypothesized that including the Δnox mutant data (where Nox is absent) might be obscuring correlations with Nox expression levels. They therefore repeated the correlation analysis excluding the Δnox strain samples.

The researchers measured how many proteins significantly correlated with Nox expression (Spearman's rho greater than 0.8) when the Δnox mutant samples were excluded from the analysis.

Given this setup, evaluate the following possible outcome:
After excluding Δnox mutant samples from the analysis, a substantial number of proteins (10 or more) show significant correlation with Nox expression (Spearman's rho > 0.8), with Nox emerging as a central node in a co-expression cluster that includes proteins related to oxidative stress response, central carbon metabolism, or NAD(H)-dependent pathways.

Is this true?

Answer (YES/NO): YES